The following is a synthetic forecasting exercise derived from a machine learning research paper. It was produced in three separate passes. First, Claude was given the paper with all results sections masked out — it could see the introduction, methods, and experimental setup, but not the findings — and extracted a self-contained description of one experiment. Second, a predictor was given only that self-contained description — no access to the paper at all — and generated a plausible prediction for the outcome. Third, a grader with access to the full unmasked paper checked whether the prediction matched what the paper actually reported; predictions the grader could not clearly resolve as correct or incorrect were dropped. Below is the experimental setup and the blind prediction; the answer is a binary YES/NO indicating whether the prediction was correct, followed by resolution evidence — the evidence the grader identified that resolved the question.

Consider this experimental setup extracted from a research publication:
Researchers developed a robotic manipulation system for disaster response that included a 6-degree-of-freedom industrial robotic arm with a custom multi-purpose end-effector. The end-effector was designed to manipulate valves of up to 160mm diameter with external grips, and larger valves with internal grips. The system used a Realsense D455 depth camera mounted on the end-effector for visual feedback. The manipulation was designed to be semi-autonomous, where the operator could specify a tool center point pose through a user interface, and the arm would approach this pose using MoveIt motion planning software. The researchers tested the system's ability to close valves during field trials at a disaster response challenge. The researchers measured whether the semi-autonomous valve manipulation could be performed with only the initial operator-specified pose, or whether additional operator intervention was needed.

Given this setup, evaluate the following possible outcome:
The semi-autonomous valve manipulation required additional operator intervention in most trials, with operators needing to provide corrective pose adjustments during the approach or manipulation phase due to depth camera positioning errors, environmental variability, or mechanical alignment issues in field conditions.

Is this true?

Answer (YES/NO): YES